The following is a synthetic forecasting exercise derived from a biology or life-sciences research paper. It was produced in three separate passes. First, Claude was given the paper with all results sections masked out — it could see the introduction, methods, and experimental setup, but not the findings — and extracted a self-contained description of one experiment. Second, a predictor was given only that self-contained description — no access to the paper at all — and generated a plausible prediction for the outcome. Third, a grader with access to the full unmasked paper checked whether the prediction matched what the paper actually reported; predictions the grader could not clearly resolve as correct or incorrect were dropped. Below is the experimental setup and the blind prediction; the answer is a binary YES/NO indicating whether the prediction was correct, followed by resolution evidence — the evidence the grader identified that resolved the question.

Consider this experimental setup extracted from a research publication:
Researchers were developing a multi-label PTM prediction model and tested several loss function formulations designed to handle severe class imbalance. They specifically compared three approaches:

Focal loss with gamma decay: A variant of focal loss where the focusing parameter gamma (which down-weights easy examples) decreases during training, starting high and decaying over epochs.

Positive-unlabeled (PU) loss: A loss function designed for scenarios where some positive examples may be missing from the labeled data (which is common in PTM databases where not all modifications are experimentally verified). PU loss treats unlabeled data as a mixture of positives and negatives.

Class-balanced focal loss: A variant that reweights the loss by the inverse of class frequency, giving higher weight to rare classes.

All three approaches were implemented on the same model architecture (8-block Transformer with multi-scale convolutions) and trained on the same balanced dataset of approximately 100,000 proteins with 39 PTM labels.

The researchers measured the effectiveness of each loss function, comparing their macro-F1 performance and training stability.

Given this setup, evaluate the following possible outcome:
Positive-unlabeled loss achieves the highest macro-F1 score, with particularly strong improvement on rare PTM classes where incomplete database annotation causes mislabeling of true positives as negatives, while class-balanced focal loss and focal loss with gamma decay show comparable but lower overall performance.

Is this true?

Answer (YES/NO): NO